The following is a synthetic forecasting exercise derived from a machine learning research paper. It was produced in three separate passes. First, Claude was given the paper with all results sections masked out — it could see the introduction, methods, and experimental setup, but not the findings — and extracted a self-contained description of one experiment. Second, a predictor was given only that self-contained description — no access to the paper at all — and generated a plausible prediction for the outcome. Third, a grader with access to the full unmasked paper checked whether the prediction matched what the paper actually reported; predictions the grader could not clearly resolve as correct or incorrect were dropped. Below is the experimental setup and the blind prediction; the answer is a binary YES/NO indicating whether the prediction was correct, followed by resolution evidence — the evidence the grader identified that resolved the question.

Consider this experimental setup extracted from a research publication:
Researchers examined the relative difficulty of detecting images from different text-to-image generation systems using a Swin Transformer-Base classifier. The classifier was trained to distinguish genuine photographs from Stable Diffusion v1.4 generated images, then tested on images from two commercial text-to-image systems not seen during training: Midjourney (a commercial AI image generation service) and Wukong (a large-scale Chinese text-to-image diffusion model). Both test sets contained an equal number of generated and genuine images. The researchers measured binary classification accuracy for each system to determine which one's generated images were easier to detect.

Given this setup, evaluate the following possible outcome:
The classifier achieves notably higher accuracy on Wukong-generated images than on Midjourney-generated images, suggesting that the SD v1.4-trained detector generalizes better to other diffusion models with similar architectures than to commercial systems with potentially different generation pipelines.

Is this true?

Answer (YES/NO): YES